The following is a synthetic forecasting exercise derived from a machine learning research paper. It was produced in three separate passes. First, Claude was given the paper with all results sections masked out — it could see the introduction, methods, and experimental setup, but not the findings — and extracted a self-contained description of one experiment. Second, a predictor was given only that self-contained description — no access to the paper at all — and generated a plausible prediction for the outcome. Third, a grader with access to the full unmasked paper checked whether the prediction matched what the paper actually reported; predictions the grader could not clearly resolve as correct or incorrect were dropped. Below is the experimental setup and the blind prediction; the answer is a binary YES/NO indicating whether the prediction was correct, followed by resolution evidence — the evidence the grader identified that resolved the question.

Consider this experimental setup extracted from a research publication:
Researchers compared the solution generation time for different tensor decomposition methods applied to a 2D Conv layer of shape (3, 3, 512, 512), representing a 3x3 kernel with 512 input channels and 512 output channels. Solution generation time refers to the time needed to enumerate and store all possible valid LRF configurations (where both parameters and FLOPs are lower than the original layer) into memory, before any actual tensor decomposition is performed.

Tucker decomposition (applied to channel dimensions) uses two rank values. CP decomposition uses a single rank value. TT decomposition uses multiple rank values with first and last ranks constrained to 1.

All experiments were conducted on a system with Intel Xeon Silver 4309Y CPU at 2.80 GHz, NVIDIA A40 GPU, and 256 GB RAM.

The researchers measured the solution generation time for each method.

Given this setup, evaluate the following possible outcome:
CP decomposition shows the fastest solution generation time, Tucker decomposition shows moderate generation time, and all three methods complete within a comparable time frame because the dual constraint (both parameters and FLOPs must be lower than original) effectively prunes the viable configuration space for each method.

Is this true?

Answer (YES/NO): NO